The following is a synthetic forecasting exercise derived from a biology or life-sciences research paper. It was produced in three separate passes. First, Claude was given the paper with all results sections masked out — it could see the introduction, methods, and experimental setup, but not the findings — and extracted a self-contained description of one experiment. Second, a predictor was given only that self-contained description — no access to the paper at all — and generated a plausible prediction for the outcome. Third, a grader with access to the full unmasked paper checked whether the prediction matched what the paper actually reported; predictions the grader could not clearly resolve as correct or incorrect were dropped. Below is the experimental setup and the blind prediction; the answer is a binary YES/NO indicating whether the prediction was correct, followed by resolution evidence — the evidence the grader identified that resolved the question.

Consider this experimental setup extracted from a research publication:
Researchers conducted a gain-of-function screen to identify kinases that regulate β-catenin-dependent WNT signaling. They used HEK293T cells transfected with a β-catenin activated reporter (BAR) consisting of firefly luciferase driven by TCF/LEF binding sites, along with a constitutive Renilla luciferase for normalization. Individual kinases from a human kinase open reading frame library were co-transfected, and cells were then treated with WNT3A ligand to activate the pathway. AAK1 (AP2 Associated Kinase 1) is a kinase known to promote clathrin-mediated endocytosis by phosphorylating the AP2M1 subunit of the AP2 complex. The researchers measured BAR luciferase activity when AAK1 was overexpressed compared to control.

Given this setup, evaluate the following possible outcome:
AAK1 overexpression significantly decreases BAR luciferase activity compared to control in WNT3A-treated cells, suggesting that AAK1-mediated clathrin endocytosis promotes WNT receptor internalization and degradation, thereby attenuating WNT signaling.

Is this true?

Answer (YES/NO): YES